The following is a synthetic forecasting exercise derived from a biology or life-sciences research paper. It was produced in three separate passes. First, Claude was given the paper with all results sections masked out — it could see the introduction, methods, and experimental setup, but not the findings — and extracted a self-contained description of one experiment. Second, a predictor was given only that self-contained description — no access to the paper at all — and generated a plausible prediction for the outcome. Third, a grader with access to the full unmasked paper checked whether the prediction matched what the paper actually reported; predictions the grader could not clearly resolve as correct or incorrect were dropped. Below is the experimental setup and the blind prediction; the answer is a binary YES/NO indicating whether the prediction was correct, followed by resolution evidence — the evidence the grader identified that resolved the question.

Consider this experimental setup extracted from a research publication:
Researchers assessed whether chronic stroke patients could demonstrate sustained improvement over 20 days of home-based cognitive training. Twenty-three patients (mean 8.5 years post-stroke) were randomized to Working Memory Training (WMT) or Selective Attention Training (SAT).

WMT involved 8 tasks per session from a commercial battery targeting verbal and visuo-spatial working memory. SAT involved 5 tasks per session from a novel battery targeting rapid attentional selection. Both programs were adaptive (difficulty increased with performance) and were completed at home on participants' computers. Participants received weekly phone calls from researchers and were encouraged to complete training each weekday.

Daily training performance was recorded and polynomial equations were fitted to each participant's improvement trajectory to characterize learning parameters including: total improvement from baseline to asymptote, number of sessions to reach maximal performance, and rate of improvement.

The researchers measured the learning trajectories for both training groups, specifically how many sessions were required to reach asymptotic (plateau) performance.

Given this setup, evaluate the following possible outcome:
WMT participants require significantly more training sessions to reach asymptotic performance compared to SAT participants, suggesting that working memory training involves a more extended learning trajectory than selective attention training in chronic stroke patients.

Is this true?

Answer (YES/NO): NO